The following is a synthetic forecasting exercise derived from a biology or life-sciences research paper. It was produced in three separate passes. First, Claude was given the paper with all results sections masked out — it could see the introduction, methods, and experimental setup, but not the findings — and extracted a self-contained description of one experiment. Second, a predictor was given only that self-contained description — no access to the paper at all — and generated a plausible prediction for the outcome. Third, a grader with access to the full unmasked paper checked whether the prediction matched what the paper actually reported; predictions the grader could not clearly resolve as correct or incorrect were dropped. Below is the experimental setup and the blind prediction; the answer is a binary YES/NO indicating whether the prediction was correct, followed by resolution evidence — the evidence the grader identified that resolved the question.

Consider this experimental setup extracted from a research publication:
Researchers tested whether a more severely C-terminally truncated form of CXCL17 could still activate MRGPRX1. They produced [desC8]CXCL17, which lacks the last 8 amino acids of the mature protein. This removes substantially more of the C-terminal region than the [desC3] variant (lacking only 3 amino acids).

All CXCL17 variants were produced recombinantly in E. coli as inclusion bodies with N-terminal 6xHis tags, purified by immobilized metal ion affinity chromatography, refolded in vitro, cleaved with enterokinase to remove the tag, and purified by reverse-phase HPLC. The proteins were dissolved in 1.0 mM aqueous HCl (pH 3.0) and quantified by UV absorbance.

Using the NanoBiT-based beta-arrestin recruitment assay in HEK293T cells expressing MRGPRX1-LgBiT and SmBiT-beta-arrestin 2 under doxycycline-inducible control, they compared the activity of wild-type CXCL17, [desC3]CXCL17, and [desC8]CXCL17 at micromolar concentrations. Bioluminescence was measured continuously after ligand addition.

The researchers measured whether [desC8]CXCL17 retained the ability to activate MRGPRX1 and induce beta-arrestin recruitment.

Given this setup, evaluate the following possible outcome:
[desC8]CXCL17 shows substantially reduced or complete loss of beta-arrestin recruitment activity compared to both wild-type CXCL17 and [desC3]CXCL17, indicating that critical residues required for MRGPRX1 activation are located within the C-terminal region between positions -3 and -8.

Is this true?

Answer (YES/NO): NO